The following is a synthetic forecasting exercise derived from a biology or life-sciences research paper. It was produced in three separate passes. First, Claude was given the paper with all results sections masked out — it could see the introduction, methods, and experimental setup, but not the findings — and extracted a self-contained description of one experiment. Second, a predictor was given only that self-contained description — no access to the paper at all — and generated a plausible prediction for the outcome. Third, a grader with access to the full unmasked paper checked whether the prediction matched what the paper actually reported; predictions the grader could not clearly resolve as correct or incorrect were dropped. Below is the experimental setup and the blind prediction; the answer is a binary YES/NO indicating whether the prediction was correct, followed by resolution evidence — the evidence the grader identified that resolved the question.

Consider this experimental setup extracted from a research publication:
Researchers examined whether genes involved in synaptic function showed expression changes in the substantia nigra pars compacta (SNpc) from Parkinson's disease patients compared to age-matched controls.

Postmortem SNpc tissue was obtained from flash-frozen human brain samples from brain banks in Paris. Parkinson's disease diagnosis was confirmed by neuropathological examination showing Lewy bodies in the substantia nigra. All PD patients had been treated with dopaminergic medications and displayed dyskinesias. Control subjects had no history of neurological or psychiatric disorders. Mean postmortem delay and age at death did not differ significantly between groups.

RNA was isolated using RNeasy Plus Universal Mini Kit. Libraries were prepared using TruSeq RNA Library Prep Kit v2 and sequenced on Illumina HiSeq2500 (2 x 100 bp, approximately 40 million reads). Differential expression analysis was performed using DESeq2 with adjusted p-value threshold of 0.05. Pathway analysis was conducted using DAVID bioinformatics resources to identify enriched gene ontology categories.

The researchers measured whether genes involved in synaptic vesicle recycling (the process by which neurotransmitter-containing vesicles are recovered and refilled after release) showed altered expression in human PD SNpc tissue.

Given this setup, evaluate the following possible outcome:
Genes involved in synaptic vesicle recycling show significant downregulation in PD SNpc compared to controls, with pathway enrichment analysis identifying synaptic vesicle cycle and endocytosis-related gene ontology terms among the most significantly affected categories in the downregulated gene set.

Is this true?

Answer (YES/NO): YES